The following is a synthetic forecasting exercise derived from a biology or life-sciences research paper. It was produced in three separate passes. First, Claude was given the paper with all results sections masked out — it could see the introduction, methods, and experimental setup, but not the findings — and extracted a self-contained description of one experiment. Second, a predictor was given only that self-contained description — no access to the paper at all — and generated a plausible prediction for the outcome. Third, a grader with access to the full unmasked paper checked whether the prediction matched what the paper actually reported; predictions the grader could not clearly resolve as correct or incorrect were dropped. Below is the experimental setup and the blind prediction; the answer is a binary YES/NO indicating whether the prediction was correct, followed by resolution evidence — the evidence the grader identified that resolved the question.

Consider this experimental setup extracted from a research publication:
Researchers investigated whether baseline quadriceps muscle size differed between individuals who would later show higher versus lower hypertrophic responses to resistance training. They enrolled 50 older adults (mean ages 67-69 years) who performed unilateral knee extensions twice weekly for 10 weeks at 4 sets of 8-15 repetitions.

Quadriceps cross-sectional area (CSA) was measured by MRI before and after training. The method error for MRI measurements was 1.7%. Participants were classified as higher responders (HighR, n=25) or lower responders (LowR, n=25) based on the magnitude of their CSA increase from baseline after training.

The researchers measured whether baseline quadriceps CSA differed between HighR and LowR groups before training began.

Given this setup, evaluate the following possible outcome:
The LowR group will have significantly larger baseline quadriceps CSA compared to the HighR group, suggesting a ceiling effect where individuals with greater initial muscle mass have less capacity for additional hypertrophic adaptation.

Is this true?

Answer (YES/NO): NO